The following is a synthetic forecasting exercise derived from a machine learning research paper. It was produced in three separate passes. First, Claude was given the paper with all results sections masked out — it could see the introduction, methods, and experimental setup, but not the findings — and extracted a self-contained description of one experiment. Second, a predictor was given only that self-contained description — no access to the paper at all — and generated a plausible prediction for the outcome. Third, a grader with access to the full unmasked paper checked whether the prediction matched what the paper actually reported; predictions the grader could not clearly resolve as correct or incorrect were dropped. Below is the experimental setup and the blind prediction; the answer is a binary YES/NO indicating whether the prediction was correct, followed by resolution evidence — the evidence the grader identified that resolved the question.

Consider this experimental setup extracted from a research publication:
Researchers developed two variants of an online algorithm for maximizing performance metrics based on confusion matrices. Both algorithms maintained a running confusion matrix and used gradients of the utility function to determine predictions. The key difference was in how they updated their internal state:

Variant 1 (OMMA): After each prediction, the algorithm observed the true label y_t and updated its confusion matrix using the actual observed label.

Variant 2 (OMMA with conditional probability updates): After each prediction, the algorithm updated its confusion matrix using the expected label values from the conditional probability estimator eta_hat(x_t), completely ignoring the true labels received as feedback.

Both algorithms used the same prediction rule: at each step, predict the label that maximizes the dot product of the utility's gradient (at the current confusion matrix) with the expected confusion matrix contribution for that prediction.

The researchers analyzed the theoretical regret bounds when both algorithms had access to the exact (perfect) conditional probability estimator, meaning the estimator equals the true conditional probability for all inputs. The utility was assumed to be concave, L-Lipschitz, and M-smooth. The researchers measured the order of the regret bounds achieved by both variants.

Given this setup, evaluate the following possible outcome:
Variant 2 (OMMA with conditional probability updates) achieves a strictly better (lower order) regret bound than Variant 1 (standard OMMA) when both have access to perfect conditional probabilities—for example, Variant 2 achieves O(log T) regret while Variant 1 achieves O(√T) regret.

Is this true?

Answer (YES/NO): NO